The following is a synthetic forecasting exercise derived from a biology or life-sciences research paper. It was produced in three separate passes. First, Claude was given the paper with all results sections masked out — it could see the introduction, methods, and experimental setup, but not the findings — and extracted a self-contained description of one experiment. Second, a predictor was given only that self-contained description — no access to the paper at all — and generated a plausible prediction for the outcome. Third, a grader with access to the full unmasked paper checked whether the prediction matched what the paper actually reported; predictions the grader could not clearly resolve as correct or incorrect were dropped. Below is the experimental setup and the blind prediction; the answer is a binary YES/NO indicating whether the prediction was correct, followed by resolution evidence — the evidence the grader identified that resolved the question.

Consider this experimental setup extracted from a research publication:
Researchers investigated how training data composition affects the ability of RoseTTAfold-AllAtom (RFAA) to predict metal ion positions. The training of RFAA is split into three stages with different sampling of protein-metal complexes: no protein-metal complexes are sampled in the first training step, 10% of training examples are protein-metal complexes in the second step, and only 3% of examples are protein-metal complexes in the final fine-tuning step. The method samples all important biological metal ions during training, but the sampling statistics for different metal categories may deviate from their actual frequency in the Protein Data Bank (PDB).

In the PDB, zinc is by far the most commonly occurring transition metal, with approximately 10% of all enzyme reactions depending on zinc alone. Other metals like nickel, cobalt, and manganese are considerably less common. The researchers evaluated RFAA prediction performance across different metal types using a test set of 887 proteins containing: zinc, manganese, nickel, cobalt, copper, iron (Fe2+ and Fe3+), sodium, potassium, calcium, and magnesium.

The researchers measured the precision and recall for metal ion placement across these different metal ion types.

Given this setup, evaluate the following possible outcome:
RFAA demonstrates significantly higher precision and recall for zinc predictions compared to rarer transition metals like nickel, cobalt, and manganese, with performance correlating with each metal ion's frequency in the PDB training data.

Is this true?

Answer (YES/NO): NO